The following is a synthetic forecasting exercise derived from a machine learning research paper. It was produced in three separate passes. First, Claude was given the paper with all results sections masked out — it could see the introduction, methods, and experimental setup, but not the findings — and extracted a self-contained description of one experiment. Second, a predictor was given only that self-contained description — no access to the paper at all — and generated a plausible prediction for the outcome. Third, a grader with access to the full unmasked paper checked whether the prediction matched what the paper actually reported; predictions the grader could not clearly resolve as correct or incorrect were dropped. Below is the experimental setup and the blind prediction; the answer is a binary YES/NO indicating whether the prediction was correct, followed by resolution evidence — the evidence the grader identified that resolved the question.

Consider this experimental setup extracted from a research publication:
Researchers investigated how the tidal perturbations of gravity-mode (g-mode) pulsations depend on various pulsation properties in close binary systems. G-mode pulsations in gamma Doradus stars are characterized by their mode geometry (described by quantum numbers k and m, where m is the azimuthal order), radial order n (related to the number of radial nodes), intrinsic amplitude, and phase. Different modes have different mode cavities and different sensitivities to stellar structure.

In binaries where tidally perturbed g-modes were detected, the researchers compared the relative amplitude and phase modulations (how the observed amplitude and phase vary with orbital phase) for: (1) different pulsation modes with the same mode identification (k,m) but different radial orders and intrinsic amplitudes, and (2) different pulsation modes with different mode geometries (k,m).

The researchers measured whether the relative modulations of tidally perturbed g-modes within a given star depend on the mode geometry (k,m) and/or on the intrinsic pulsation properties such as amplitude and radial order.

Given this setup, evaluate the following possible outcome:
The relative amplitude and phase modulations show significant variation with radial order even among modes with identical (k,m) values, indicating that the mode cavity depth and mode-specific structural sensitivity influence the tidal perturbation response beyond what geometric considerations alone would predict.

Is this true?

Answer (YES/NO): NO